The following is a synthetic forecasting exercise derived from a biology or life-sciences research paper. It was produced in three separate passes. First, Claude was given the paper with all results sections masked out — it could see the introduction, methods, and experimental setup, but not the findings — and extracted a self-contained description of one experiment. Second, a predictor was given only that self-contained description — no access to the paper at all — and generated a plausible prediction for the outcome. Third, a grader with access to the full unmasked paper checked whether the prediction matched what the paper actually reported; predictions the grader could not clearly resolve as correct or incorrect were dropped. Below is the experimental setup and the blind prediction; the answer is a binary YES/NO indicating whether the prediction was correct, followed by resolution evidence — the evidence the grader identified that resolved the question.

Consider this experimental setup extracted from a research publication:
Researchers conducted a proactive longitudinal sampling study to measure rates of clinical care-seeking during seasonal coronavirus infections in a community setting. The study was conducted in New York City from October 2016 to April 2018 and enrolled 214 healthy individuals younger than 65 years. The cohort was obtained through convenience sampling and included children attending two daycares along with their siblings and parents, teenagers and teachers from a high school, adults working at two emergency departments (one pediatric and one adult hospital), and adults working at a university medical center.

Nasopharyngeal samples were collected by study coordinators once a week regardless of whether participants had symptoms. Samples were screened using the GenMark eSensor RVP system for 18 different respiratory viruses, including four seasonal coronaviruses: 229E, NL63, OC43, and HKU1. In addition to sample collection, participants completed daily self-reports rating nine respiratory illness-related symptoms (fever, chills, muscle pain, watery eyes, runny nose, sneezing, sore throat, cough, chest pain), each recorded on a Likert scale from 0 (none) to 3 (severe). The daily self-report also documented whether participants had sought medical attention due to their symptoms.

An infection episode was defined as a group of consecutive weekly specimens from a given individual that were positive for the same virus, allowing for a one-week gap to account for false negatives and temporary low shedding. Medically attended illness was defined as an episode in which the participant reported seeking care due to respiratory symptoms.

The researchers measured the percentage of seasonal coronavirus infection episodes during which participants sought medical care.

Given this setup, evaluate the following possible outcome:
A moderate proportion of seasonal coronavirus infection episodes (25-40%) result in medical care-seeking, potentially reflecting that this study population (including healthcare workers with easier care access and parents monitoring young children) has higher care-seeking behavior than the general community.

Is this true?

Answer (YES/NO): NO